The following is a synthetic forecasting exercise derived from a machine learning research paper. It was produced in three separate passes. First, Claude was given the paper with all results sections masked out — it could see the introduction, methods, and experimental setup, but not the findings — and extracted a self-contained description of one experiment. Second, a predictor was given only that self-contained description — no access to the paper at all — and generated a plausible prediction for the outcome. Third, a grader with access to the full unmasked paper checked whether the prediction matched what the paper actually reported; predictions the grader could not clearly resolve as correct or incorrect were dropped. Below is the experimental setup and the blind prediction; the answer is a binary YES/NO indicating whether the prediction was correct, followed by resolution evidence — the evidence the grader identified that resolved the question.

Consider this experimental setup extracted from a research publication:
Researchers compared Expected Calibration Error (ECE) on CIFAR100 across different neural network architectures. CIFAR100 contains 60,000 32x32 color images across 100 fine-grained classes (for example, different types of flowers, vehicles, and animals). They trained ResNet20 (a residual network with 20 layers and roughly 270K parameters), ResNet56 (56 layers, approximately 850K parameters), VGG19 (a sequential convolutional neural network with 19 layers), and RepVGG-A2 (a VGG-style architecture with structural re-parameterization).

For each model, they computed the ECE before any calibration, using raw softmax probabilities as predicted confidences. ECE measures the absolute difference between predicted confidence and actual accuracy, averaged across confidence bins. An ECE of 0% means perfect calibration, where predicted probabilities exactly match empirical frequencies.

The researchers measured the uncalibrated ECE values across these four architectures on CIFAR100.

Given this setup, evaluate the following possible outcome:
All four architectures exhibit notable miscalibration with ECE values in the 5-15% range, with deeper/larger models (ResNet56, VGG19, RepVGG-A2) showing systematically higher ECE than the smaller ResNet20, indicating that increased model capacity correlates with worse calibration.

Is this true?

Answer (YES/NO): NO